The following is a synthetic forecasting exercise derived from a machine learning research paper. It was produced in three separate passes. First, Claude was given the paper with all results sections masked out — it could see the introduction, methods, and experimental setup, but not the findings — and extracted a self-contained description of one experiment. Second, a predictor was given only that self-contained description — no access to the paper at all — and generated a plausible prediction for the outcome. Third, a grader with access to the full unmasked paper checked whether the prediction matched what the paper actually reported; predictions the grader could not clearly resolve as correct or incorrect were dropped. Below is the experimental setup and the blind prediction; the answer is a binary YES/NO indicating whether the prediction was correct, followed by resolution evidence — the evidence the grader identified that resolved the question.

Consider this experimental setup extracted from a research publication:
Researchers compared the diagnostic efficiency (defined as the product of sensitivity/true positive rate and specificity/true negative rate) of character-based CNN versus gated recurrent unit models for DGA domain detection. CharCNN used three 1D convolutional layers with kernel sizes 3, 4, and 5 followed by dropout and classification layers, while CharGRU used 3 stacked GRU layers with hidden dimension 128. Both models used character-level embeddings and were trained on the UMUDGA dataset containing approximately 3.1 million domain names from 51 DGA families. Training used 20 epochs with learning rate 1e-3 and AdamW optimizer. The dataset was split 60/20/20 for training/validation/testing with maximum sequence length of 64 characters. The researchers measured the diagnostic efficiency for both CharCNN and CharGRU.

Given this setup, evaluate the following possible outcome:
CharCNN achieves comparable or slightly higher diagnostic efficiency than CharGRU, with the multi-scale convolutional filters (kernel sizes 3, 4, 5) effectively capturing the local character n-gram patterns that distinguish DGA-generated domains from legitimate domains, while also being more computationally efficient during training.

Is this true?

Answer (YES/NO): NO